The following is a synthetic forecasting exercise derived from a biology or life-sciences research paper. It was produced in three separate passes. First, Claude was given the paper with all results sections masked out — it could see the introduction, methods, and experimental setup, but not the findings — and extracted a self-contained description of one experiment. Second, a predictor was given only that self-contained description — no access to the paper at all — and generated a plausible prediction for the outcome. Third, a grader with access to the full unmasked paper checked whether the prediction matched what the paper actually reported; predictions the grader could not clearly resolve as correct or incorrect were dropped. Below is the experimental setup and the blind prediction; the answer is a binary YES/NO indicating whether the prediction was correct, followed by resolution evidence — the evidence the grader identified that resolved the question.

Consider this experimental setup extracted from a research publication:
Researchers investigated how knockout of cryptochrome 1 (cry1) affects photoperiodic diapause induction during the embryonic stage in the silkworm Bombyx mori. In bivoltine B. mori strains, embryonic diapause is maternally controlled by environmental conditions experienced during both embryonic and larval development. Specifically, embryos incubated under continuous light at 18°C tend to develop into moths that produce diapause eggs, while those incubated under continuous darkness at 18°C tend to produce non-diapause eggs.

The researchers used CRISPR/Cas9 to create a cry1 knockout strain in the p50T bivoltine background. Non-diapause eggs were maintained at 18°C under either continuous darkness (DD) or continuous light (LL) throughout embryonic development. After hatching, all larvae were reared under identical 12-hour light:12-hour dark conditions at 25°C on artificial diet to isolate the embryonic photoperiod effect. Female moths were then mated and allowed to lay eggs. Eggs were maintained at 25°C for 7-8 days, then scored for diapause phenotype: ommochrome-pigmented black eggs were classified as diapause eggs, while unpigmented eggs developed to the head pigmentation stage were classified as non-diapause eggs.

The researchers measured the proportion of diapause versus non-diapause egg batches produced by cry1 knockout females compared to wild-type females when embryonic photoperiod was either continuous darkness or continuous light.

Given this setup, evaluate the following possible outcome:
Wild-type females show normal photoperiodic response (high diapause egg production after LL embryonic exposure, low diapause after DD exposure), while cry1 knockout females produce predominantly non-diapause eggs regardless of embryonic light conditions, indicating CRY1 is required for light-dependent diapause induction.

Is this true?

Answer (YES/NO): YES